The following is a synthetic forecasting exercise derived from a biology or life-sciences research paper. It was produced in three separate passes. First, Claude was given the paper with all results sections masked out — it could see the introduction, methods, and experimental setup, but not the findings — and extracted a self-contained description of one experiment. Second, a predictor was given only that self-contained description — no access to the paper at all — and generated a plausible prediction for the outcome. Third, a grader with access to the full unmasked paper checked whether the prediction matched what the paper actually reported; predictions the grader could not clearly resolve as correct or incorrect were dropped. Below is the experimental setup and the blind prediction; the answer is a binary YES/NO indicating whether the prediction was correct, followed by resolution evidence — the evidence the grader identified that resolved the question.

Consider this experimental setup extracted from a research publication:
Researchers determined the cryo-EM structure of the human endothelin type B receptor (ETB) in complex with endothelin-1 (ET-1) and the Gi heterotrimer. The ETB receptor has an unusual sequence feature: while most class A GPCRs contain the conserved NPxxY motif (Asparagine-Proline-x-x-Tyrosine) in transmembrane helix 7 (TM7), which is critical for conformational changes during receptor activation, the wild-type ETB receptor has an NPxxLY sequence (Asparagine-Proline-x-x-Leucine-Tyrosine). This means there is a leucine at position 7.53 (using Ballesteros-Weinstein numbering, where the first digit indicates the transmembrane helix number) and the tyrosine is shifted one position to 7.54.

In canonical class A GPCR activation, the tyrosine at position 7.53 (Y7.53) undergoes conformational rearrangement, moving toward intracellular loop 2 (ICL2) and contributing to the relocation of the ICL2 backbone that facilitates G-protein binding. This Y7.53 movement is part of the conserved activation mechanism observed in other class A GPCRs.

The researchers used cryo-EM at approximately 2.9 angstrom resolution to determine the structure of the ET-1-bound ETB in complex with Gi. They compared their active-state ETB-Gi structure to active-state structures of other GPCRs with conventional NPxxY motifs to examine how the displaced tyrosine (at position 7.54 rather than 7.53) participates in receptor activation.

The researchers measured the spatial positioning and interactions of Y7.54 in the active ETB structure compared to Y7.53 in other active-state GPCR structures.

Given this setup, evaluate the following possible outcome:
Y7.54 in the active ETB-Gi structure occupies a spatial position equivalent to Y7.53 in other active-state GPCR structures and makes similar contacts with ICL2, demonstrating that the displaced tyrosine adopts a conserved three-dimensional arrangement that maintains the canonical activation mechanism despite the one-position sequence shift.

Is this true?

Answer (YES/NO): NO